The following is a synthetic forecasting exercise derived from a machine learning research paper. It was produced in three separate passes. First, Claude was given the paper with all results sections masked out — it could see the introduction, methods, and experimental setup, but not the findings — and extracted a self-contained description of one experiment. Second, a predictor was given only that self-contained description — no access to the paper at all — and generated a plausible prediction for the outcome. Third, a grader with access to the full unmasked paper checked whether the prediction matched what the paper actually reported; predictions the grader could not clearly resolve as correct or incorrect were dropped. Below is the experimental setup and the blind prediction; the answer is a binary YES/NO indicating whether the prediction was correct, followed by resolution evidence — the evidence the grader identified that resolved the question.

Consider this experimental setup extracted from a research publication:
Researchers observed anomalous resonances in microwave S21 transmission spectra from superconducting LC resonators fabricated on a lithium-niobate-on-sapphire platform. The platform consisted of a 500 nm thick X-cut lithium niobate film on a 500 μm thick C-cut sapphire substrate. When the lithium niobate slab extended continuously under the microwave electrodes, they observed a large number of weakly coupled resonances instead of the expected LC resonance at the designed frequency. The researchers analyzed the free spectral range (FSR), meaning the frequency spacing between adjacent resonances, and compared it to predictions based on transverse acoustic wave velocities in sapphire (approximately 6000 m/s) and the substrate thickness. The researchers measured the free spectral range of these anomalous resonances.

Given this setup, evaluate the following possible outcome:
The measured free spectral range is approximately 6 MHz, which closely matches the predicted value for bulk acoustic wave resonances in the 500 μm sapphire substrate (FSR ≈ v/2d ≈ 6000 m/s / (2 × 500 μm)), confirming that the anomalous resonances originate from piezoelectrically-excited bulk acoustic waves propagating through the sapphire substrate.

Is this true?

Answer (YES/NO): YES